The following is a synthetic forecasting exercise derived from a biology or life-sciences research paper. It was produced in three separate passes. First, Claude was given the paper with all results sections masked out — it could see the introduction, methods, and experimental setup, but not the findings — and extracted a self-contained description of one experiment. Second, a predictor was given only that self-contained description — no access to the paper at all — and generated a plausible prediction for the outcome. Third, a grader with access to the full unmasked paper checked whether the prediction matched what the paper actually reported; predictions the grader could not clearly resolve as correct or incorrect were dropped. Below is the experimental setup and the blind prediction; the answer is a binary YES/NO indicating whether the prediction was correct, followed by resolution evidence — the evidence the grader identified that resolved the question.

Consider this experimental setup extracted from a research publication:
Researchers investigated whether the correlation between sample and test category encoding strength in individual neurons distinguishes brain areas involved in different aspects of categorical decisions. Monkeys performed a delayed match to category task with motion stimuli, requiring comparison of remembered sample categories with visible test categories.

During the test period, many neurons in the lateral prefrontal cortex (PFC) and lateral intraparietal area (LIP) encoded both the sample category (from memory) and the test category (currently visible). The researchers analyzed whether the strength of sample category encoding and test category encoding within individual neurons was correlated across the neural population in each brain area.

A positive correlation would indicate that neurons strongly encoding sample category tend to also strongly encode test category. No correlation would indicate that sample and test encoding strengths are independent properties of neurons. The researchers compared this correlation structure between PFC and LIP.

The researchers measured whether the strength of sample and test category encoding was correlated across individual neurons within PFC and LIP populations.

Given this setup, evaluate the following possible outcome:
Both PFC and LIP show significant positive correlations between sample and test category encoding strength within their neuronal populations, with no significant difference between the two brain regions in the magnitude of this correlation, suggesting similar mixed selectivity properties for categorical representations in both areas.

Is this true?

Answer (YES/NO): NO